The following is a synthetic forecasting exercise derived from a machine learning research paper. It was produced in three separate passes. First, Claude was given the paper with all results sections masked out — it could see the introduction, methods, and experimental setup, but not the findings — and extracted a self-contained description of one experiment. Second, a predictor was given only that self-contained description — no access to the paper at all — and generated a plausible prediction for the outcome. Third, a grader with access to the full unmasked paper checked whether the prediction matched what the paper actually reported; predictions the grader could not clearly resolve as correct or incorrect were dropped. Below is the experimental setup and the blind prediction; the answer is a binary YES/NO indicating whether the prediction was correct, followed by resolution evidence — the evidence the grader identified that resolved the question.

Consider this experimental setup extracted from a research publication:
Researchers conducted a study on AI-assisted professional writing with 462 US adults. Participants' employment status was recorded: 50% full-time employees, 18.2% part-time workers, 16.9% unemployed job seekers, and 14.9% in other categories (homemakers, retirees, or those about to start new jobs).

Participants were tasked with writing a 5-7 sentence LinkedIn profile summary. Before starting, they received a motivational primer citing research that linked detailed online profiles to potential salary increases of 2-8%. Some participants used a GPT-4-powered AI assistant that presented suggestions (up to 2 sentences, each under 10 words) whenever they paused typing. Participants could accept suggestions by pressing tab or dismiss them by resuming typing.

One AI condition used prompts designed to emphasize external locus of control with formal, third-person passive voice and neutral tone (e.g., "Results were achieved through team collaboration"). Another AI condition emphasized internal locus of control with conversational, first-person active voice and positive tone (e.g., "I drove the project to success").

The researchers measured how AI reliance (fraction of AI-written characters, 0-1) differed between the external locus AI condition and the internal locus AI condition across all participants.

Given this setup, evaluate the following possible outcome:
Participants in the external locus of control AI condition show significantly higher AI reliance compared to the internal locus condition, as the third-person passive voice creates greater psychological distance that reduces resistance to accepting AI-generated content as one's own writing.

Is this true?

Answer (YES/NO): NO